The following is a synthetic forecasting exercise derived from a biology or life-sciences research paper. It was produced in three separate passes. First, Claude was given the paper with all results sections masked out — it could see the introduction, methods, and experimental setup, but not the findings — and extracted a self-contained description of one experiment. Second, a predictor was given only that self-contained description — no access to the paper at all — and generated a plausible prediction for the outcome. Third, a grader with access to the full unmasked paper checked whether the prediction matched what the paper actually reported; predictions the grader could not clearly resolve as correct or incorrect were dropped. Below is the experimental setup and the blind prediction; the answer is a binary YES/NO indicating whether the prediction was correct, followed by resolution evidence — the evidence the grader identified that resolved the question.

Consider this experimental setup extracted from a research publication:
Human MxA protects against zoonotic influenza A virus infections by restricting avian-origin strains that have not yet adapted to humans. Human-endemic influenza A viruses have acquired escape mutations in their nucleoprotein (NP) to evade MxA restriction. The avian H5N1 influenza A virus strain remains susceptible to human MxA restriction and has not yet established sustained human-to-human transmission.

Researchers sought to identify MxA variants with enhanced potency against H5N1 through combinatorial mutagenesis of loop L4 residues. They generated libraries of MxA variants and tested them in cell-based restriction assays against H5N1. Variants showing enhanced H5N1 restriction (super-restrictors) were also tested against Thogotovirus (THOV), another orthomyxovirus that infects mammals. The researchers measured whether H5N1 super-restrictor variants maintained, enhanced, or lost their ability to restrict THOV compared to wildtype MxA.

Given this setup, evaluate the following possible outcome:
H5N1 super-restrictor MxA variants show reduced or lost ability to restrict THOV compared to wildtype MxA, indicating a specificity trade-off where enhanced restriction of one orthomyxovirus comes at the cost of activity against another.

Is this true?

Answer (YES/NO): YES